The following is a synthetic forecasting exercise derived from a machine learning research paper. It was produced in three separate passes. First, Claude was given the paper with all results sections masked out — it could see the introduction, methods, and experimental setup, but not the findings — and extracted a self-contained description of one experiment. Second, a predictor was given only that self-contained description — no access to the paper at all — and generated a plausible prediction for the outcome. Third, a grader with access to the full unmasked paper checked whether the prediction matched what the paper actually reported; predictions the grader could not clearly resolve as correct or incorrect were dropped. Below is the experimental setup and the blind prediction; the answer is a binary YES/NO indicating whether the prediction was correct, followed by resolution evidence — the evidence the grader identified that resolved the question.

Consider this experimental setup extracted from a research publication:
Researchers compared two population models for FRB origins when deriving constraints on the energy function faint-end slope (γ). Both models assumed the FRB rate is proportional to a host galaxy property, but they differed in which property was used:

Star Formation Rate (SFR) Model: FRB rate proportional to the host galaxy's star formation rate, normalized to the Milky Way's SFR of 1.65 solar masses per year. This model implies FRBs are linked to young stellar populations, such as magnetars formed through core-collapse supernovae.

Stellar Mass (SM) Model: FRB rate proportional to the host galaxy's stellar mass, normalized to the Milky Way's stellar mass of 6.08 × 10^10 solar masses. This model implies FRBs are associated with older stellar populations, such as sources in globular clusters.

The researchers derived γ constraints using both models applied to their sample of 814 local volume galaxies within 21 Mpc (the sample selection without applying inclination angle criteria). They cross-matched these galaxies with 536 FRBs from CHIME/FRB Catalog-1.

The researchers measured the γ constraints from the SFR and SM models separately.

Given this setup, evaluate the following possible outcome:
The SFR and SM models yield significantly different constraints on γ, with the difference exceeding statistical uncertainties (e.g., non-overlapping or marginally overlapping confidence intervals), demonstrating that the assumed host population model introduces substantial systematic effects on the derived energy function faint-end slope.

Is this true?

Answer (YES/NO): NO